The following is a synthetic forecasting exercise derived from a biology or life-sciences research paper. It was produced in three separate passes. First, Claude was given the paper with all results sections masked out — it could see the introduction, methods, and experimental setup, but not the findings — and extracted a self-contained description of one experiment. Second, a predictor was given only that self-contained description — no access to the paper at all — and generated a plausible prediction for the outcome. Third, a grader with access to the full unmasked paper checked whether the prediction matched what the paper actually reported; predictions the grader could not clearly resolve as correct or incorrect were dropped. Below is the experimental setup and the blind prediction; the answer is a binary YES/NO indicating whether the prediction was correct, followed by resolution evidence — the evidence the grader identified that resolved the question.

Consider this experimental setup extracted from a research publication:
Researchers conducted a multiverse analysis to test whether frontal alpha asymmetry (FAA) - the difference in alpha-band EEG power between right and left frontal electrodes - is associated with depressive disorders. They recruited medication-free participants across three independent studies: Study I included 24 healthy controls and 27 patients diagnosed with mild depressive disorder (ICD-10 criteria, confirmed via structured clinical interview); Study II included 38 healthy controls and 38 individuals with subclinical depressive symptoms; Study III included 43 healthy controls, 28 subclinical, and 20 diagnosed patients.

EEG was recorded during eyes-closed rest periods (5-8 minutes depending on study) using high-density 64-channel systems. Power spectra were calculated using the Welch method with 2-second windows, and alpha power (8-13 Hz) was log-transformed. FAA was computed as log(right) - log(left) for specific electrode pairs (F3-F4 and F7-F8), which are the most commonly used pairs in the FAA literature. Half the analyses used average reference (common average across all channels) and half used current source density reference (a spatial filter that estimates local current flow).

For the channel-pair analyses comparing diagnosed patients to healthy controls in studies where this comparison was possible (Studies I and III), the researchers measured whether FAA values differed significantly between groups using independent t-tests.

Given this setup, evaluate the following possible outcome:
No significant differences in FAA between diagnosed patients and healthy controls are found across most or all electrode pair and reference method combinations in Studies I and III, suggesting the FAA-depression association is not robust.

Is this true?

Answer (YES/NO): YES